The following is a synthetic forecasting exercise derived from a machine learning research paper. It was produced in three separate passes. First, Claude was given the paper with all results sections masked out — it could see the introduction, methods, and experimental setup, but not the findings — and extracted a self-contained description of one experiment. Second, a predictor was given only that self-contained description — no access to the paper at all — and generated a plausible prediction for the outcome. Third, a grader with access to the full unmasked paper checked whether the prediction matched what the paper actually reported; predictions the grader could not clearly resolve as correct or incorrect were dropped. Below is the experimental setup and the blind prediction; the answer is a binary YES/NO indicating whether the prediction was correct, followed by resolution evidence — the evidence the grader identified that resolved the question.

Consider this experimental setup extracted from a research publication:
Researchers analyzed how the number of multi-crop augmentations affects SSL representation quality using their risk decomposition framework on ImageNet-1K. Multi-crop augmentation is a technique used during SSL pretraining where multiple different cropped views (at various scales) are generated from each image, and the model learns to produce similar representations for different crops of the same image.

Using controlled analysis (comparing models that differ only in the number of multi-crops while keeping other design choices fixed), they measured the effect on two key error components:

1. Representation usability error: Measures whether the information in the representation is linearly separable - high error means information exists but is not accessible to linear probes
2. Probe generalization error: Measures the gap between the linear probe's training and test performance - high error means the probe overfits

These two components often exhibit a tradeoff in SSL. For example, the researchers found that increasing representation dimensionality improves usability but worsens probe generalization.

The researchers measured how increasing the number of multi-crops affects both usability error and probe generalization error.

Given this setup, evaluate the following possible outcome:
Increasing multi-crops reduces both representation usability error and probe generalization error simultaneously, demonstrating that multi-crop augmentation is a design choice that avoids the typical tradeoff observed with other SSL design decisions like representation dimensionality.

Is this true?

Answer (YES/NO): YES